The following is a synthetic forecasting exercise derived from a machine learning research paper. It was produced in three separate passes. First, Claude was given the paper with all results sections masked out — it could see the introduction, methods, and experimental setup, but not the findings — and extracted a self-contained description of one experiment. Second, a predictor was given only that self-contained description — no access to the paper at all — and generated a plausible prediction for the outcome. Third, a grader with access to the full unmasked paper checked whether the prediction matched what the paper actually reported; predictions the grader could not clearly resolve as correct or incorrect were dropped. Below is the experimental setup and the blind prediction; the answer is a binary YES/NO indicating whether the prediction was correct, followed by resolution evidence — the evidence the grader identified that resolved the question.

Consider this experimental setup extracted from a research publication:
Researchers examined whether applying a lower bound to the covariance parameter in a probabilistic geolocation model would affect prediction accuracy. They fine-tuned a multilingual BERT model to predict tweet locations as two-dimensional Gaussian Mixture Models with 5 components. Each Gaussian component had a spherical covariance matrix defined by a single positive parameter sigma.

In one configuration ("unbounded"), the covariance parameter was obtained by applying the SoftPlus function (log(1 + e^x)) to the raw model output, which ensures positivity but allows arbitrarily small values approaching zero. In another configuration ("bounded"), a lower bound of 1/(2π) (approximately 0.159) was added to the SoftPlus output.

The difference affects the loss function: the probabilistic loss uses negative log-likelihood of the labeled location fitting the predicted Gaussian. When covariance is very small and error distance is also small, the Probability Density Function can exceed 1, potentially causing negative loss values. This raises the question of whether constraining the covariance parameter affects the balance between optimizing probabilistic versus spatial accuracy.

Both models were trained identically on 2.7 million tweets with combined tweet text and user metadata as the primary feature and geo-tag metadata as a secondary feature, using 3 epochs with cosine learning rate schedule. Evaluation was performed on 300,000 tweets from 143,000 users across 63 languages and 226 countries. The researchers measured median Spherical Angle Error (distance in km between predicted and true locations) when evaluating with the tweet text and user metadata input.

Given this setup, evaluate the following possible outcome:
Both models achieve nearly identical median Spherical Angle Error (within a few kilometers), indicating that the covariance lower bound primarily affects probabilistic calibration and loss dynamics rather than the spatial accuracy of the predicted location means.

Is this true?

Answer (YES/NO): NO